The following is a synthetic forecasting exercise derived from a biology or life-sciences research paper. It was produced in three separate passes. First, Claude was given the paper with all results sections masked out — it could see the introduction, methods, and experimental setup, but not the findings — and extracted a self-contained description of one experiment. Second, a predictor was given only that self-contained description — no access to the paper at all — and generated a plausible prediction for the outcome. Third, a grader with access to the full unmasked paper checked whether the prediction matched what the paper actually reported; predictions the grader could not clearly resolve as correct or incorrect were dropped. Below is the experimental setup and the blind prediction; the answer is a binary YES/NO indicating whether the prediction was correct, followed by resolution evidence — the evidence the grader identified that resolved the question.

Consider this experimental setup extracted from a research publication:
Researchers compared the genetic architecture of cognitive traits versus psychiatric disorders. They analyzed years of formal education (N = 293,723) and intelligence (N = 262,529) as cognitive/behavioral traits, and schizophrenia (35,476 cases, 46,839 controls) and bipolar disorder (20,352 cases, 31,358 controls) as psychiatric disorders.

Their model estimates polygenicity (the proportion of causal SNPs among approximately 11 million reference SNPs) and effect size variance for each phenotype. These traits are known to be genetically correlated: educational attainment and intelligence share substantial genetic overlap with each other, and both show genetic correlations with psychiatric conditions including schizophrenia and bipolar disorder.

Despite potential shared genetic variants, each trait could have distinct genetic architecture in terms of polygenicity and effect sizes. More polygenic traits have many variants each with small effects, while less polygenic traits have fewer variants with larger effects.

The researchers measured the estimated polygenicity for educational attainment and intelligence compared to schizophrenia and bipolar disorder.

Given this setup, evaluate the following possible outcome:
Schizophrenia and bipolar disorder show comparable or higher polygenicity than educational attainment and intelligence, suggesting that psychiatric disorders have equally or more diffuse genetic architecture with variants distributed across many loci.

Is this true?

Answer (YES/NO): NO